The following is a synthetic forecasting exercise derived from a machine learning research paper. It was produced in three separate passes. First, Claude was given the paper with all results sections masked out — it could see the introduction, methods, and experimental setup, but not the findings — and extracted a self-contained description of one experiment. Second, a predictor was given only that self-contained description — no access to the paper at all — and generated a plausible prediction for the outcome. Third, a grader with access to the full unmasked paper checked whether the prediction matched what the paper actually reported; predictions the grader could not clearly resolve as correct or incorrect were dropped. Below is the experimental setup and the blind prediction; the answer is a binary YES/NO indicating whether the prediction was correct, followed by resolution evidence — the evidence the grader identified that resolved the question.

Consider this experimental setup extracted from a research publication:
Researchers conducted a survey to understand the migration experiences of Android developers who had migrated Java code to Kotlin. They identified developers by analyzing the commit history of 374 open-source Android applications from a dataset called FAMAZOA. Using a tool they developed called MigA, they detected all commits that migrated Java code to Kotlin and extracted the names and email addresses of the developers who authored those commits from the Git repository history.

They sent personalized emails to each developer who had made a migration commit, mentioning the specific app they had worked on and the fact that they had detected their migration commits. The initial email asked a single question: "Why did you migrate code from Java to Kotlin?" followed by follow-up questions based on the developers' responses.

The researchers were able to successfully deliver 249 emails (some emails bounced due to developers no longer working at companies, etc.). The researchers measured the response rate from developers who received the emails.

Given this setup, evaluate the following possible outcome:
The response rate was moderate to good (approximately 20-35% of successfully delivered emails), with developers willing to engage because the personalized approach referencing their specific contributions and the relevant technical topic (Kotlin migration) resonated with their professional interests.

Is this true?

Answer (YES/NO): YES